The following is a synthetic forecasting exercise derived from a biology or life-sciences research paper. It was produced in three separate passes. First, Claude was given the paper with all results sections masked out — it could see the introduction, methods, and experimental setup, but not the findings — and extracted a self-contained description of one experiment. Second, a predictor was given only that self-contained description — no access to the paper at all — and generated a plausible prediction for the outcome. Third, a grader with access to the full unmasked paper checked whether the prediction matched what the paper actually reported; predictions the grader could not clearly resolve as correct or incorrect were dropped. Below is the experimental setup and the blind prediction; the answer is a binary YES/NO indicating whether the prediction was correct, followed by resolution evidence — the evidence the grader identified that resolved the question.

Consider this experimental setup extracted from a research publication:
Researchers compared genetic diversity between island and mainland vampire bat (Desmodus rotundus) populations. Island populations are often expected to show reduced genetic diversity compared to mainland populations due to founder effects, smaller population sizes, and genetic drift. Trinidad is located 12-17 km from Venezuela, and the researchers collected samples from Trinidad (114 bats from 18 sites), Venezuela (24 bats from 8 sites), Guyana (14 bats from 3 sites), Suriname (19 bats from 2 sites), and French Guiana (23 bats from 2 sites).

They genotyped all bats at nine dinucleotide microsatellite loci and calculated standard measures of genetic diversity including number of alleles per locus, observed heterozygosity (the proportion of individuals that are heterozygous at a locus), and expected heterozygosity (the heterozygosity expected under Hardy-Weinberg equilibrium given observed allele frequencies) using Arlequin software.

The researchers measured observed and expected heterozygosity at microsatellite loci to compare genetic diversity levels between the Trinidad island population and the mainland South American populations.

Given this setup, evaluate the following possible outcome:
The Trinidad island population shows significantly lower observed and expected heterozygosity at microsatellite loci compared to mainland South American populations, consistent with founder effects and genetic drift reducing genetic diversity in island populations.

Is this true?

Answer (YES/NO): NO